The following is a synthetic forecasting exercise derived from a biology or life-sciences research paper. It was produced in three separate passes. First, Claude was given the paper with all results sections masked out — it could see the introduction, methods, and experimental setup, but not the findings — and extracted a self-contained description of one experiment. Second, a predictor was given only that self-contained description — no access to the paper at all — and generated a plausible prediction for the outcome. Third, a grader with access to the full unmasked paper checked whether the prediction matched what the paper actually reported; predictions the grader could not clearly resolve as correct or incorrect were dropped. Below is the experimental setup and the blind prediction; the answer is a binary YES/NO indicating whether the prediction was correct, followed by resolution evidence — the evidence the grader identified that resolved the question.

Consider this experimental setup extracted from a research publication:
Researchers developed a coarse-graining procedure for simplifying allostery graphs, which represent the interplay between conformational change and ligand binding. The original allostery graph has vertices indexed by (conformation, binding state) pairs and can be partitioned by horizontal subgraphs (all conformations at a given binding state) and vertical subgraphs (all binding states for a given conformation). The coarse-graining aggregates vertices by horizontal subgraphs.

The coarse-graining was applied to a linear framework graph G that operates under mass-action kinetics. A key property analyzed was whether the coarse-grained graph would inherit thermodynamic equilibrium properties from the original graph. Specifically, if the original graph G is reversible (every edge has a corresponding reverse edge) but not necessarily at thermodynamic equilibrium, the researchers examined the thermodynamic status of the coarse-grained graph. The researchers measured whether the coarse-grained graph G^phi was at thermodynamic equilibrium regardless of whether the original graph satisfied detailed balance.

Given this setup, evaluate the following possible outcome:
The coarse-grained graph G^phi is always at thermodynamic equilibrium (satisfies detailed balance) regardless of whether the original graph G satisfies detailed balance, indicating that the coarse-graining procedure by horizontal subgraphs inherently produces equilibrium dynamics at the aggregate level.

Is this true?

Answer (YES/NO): YES